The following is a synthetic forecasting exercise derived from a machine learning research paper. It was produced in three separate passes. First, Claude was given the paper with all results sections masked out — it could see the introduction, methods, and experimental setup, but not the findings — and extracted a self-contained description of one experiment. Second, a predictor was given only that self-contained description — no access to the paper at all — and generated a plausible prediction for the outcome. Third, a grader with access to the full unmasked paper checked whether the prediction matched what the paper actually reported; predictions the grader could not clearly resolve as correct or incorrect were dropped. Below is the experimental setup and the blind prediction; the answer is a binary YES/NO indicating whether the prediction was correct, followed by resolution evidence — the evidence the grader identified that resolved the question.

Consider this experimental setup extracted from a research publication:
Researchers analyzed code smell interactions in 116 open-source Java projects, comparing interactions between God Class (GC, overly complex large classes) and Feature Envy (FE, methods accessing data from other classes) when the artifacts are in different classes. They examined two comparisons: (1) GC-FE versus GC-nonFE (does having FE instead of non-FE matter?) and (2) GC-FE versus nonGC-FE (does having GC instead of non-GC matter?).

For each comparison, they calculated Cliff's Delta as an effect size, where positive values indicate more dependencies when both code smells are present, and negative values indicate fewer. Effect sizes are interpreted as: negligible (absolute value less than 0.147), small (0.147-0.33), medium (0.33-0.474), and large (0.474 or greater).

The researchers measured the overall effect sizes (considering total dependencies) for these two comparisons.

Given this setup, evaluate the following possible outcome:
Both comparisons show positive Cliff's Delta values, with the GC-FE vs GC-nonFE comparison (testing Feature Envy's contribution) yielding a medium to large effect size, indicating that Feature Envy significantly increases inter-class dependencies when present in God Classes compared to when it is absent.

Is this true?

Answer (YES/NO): NO